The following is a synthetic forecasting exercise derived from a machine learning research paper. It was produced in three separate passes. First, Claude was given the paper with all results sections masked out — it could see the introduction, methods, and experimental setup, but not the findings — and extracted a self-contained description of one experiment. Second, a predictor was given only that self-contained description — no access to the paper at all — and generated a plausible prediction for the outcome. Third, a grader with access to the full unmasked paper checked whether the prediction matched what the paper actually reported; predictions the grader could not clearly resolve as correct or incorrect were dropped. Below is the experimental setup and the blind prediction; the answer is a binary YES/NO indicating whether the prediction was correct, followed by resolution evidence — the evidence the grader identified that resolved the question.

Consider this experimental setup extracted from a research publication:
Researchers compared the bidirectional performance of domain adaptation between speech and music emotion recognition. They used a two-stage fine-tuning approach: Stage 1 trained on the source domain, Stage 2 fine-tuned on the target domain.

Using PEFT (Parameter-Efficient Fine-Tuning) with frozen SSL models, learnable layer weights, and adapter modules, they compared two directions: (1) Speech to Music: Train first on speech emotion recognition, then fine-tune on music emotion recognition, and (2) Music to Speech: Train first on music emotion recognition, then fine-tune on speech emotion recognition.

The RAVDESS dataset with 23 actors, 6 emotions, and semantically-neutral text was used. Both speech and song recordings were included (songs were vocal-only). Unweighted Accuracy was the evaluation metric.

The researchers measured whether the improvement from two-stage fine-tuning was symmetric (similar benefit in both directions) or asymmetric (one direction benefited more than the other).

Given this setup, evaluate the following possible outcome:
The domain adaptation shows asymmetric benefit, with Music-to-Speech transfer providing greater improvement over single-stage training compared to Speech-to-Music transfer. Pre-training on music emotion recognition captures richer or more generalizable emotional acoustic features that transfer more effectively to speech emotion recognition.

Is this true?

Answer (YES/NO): NO